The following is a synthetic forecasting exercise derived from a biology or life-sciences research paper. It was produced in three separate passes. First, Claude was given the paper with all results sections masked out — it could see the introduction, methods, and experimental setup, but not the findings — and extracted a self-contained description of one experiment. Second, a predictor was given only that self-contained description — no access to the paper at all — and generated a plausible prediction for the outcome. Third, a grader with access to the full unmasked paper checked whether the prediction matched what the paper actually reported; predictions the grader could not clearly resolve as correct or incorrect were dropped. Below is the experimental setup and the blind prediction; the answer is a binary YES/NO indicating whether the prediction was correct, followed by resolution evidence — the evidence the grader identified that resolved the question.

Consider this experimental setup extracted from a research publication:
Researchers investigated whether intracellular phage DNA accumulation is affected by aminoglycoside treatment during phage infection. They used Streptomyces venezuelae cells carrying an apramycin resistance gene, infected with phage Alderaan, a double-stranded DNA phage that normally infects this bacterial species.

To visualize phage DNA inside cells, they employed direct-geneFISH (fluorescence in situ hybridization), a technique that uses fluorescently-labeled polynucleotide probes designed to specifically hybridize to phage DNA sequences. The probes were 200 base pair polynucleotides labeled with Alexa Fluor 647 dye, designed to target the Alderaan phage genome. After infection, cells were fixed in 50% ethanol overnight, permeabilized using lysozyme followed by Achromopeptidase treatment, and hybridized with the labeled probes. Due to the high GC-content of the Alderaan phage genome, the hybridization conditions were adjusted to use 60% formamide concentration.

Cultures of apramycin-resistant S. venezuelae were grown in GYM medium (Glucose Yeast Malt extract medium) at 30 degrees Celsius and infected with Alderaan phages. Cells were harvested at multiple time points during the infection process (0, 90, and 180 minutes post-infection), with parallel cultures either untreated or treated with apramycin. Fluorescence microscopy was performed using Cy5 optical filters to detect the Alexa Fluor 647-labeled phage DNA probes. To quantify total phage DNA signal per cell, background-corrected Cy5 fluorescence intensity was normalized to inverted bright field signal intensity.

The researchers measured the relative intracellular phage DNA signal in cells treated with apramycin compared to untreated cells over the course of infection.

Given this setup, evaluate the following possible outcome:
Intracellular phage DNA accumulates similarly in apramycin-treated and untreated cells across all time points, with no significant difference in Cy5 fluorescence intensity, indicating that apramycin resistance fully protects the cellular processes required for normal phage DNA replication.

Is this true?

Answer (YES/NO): NO